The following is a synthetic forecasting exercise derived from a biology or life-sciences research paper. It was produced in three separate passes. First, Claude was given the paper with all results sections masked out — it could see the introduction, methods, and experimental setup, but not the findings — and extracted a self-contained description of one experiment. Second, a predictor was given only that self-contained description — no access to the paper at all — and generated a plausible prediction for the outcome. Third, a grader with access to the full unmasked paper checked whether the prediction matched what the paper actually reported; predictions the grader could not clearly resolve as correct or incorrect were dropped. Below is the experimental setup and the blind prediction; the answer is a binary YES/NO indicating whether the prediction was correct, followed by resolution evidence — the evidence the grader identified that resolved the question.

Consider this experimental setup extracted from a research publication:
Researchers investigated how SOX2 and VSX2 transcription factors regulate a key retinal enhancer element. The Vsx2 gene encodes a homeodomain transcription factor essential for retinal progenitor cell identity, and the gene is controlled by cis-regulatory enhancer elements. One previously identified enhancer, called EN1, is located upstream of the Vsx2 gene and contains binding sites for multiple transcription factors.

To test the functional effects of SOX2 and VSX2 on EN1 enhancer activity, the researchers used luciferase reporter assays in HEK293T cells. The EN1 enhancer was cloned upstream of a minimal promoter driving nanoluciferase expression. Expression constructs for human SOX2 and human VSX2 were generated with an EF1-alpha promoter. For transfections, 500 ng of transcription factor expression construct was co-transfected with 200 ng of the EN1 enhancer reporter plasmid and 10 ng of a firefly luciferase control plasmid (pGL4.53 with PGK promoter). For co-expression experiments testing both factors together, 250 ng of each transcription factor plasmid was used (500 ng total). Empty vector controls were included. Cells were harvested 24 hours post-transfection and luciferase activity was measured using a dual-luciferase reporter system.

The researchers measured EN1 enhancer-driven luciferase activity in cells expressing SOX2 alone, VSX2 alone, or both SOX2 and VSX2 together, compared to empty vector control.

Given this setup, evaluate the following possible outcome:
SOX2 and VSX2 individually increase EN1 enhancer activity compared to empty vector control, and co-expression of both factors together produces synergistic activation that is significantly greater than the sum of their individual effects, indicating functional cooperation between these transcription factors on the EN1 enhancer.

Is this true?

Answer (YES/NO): YES